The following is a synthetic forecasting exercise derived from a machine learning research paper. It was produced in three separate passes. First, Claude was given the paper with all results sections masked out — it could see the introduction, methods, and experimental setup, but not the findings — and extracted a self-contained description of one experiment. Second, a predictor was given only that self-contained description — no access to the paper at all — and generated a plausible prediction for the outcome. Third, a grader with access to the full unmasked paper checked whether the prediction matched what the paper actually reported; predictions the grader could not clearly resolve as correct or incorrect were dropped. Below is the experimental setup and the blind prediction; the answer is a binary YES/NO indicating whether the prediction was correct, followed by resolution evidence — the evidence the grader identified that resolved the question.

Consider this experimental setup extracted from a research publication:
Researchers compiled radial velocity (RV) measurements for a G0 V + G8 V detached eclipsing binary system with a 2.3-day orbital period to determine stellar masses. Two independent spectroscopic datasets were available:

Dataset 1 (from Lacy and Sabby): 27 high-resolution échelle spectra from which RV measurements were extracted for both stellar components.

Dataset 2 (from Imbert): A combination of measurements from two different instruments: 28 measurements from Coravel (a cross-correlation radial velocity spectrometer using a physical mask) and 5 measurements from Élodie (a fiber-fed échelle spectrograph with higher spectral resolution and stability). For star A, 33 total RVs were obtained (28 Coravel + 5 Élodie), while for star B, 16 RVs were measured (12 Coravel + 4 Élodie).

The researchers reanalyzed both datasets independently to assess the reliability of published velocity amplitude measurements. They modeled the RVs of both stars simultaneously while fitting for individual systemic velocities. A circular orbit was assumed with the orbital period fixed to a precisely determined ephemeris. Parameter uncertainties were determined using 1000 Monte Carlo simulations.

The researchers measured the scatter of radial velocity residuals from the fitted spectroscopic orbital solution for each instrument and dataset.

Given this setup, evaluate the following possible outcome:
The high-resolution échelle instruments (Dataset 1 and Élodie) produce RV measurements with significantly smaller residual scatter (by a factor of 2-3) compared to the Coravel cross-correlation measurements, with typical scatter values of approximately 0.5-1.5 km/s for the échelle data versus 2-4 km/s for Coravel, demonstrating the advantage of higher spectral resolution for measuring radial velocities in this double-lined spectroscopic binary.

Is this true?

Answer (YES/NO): YES